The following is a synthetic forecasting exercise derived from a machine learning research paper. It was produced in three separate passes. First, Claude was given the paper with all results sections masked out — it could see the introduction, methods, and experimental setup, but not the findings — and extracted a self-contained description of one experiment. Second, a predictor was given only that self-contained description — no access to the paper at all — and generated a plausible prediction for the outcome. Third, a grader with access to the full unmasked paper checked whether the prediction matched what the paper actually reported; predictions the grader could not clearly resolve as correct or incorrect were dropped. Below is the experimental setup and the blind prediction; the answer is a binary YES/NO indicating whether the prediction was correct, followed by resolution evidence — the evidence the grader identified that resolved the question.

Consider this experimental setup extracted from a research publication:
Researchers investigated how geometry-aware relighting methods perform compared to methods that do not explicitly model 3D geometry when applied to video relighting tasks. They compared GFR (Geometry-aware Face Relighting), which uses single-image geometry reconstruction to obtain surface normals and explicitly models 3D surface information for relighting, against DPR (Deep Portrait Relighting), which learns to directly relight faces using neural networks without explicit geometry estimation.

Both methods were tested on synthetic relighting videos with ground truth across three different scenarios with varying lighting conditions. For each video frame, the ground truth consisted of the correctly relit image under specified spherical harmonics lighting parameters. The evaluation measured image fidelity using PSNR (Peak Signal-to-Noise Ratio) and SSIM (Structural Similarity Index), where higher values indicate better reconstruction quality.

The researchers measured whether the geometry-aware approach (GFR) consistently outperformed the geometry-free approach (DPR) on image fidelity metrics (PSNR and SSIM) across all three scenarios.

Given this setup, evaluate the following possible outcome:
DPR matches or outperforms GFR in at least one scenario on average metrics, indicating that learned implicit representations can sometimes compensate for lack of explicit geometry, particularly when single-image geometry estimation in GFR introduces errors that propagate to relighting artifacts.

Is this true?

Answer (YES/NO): NO